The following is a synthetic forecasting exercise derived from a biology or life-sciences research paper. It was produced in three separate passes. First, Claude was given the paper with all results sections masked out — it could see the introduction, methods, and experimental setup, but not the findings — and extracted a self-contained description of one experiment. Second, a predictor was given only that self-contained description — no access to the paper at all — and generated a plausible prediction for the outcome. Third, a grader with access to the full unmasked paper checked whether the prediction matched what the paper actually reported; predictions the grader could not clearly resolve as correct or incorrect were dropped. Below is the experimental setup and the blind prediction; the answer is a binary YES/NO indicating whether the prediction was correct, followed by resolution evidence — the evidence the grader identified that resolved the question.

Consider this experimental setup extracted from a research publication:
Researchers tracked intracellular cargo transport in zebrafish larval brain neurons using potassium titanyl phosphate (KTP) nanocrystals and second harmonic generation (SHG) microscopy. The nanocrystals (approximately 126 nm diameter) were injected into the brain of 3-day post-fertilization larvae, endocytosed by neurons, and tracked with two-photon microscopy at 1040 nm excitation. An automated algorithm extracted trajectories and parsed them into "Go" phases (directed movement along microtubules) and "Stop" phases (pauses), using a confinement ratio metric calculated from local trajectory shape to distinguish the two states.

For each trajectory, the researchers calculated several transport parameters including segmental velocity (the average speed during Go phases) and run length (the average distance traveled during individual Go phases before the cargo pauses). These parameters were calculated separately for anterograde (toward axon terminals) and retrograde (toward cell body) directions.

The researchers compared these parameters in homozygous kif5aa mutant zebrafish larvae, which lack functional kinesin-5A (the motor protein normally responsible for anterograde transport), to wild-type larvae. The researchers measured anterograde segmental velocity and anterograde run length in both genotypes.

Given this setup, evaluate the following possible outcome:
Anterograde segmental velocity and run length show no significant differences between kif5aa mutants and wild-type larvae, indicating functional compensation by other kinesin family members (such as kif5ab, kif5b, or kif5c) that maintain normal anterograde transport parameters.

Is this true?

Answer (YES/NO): YES